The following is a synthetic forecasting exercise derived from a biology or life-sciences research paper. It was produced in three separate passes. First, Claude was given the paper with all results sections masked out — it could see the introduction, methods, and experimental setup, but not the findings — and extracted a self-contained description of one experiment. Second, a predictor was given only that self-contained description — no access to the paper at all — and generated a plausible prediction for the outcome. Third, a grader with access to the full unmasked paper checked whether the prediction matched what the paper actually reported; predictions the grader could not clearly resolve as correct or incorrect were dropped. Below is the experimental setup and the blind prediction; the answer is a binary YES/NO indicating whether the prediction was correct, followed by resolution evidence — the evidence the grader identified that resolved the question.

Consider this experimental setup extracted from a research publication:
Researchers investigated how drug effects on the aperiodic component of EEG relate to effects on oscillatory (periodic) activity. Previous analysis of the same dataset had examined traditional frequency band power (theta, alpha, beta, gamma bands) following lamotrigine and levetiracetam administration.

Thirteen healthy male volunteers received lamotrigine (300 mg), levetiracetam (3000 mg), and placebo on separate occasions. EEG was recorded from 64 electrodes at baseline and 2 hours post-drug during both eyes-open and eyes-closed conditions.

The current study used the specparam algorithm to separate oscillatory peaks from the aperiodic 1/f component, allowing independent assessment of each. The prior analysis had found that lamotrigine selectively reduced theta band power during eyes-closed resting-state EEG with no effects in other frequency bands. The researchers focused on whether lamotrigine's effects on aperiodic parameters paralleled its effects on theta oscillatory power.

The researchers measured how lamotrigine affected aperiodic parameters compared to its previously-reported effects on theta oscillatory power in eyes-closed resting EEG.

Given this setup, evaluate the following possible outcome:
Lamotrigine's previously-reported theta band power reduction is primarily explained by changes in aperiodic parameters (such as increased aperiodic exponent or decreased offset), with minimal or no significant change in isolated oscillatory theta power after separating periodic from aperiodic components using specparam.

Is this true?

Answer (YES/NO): NO